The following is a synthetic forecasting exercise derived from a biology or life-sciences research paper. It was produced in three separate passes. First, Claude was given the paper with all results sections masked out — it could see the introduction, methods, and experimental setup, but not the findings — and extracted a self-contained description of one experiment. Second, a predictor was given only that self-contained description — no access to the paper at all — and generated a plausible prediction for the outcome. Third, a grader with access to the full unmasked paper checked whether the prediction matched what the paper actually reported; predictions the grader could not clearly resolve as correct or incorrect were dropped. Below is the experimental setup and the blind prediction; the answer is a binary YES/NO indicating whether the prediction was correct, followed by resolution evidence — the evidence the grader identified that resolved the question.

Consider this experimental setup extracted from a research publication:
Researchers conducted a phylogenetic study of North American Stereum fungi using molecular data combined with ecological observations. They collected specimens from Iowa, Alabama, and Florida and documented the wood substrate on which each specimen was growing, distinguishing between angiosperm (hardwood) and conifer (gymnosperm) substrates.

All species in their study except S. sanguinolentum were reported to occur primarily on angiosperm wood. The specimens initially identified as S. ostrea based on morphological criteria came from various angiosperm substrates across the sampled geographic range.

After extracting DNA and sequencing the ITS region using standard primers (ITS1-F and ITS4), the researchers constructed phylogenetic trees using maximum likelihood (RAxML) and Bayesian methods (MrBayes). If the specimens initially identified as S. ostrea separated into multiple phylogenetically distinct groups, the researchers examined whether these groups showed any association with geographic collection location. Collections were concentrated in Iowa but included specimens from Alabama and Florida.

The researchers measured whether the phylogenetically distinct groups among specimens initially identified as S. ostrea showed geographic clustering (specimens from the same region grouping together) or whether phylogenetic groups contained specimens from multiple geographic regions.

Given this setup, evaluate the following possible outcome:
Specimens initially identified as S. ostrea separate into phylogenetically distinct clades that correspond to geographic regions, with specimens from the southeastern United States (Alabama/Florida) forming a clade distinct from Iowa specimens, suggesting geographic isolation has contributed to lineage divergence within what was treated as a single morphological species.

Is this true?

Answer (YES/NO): NO